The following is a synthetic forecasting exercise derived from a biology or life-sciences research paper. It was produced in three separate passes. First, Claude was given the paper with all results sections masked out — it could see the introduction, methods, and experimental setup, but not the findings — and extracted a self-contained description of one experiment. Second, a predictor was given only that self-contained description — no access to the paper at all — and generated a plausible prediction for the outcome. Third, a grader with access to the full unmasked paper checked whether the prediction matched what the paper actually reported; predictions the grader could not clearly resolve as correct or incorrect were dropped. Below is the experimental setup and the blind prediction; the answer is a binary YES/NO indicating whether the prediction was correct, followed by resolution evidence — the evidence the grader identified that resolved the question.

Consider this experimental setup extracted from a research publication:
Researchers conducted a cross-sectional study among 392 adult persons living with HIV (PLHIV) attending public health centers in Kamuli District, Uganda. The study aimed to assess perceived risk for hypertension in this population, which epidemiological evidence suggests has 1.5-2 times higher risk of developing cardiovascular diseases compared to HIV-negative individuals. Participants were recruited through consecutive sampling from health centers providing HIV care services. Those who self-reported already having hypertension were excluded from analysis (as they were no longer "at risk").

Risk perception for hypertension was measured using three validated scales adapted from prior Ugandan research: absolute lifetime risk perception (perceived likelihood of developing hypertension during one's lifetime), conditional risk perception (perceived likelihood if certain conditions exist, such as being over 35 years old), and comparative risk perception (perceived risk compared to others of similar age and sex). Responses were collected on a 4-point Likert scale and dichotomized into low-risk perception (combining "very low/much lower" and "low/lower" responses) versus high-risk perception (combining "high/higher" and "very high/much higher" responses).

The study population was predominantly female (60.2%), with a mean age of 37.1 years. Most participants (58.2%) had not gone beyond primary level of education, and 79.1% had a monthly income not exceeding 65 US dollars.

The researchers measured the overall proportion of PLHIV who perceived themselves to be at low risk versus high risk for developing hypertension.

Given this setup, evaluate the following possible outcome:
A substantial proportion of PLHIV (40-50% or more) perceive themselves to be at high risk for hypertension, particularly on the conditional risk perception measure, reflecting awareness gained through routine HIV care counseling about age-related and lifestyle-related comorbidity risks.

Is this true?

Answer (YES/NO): NO